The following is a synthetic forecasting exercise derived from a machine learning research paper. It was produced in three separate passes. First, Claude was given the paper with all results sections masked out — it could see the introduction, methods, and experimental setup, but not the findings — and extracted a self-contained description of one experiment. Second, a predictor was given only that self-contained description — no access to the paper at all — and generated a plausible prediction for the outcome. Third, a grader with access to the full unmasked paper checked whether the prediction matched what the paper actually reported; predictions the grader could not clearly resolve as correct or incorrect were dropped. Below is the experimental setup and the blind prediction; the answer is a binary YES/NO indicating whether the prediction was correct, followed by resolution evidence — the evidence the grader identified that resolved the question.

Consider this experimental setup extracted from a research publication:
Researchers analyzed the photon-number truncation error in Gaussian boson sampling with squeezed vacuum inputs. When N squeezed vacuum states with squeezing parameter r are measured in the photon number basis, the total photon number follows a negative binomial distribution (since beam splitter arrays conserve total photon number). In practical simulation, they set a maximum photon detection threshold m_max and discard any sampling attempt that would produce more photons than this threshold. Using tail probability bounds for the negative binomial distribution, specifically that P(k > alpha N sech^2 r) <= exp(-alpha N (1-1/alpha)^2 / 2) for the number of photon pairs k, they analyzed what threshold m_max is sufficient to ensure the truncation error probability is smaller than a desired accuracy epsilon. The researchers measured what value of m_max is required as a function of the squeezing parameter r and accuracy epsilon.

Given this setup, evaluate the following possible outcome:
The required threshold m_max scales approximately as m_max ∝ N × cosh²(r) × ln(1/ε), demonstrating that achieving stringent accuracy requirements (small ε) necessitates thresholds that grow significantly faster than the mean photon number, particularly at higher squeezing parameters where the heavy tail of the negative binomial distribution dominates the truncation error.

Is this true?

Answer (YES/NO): NO